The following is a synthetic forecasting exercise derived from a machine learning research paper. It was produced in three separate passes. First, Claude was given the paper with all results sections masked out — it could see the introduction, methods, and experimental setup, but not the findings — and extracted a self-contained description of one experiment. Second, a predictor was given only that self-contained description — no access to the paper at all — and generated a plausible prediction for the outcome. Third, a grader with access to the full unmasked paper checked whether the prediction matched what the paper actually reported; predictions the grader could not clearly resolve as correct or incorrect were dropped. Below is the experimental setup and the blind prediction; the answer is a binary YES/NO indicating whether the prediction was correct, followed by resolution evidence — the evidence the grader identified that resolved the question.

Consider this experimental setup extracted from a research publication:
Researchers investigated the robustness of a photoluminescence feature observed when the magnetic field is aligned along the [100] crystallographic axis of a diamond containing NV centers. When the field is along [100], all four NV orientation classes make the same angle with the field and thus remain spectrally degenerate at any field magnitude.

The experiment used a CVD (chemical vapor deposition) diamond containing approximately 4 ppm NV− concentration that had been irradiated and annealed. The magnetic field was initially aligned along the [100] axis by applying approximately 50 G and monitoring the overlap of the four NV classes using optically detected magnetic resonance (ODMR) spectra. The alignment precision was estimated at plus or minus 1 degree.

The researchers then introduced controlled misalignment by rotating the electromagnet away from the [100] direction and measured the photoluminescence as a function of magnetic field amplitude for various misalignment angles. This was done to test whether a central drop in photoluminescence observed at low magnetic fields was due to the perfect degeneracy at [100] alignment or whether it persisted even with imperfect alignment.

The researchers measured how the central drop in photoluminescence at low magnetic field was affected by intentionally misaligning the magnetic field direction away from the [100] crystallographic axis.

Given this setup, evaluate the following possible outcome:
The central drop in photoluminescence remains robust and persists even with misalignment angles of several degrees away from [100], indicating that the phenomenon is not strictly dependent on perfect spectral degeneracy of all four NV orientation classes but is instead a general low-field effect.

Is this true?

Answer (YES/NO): YES